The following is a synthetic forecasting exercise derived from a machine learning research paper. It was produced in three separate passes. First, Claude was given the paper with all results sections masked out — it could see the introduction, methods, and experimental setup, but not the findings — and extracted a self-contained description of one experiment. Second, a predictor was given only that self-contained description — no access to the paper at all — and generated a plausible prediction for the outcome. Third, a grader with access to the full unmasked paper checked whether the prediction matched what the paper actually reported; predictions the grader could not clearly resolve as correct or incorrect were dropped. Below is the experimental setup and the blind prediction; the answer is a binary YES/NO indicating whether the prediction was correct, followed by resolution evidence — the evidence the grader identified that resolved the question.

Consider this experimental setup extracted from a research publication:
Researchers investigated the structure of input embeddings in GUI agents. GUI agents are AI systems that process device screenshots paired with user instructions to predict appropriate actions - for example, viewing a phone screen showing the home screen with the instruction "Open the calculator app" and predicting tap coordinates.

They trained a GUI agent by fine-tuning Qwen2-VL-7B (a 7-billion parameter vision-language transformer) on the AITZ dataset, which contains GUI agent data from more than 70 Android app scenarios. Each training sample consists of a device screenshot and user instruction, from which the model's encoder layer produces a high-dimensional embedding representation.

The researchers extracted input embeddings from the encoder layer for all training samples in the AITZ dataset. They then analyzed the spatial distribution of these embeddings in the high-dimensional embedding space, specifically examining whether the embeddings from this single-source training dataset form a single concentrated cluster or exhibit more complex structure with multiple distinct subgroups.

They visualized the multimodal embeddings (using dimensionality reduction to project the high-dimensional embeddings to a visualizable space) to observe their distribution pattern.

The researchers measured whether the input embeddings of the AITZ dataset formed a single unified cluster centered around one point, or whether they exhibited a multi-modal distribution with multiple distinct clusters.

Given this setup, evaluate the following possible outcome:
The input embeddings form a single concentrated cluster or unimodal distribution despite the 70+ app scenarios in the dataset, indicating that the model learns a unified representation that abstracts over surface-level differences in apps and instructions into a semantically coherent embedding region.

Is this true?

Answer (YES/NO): NO